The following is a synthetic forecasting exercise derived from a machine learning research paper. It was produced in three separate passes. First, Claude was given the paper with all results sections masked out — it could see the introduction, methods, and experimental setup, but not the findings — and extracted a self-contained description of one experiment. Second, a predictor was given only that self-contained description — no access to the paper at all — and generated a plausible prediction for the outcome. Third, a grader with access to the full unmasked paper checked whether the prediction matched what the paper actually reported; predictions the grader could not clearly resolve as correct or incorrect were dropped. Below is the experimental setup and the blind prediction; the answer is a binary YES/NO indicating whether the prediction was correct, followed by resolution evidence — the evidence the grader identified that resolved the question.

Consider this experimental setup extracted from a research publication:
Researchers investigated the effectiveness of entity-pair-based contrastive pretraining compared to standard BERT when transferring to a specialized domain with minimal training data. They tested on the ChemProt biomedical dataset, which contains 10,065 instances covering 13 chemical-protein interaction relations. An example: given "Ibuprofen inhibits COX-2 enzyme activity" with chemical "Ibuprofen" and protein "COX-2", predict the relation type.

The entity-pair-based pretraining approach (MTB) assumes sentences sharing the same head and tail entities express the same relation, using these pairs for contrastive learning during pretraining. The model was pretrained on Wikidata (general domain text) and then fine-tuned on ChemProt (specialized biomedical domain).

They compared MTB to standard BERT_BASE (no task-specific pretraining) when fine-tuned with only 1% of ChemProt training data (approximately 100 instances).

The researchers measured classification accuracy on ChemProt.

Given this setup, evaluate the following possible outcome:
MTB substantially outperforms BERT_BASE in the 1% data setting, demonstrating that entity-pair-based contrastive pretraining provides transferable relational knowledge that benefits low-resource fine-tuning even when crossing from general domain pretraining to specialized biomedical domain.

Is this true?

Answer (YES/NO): NO